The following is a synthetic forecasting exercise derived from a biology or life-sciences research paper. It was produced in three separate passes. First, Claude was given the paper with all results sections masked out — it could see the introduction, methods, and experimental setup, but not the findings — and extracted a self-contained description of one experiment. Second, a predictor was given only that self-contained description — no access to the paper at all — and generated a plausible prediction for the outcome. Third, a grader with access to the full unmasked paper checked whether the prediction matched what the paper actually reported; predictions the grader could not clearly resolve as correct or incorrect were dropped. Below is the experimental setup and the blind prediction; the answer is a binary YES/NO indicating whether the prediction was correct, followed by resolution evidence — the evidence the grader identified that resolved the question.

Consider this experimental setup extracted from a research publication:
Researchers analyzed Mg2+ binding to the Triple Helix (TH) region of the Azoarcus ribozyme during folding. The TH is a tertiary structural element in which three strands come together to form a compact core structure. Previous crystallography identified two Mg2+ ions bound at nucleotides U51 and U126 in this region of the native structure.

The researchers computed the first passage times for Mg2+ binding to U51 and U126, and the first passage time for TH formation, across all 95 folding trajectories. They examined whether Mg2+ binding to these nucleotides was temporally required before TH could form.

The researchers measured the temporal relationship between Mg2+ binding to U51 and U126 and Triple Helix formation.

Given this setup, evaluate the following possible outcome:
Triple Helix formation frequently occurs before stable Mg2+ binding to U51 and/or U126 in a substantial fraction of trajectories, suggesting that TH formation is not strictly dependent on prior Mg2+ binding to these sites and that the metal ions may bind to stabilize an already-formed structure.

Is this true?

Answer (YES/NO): YES